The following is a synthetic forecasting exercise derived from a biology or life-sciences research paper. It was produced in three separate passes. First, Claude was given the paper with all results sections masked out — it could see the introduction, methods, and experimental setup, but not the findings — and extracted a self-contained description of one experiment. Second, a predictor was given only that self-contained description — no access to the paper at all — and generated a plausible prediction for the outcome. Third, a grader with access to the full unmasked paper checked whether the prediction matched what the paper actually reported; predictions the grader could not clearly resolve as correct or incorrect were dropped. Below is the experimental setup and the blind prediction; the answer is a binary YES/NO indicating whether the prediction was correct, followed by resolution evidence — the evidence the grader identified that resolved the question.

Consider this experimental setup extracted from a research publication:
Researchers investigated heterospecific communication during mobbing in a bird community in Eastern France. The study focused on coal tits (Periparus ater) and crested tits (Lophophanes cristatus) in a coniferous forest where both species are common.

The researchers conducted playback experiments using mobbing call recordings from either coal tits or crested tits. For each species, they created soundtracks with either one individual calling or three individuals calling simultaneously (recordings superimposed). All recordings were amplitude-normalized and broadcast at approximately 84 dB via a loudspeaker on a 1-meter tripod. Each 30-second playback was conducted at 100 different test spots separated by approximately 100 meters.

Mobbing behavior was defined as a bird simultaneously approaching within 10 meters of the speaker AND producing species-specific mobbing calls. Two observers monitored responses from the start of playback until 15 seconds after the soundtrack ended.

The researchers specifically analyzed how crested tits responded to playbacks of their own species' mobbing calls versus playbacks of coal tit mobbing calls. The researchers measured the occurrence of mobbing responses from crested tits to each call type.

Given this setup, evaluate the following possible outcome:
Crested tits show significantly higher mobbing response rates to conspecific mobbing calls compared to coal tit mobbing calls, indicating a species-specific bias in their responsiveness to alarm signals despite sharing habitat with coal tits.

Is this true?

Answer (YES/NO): NO